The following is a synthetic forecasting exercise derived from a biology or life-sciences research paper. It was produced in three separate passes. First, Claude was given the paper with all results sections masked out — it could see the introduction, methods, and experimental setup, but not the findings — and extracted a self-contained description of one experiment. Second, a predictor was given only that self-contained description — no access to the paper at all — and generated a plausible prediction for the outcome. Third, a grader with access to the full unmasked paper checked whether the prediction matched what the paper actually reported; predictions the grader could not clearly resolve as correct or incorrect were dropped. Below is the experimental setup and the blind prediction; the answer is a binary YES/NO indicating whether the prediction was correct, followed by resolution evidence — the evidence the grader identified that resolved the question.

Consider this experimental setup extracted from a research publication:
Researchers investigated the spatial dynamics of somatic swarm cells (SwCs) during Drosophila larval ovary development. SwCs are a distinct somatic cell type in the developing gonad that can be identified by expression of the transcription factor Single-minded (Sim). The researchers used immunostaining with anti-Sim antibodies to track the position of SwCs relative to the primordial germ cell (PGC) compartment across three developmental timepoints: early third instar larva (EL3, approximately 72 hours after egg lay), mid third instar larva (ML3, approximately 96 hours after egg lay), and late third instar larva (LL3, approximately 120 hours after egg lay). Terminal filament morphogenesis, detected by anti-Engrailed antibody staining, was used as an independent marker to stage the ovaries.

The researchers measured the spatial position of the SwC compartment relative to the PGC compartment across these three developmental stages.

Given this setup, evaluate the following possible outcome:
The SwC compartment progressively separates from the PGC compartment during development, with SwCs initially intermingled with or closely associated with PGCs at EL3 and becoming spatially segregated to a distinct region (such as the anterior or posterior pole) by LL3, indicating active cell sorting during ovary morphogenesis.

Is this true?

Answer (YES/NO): NO